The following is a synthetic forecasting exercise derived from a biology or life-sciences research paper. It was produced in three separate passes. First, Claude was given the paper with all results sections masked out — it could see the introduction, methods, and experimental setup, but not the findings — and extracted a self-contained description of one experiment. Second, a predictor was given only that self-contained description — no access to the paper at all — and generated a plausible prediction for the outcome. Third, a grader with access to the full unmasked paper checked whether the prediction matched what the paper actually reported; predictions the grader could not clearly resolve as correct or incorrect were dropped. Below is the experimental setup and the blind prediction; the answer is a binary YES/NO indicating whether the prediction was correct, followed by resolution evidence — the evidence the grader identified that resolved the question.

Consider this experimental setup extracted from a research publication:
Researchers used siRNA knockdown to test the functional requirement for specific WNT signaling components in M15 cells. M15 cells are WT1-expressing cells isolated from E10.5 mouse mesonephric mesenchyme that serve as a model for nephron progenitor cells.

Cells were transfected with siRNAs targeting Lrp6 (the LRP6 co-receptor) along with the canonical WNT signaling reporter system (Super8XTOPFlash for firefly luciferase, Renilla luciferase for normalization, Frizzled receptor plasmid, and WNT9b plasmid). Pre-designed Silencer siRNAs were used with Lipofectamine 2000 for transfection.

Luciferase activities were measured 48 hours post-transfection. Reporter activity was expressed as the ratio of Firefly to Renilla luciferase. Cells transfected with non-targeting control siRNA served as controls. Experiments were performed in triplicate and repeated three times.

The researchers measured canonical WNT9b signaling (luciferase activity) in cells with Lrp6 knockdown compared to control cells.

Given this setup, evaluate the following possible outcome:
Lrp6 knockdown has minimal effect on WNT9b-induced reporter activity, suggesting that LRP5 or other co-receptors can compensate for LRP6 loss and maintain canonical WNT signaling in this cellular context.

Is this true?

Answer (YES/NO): NO